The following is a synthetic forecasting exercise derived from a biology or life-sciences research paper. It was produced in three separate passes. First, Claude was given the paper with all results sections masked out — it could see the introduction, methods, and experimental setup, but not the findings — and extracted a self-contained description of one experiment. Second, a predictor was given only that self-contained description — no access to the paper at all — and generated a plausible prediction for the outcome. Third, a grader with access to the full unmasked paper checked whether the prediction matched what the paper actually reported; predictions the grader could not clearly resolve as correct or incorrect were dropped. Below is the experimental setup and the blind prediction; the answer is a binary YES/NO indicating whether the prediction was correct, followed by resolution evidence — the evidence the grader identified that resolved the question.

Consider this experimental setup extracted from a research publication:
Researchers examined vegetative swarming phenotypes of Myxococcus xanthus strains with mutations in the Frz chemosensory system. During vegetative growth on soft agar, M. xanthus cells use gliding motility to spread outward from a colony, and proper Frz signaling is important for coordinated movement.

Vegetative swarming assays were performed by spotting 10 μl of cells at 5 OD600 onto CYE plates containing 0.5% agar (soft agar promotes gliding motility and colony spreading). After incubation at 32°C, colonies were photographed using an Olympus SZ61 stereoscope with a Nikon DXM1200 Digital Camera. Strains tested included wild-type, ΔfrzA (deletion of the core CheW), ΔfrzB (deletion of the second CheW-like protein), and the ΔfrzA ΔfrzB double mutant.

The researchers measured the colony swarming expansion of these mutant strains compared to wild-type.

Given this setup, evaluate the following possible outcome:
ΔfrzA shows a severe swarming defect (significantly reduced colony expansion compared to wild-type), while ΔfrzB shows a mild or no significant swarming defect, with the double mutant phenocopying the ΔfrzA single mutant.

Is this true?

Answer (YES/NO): NO